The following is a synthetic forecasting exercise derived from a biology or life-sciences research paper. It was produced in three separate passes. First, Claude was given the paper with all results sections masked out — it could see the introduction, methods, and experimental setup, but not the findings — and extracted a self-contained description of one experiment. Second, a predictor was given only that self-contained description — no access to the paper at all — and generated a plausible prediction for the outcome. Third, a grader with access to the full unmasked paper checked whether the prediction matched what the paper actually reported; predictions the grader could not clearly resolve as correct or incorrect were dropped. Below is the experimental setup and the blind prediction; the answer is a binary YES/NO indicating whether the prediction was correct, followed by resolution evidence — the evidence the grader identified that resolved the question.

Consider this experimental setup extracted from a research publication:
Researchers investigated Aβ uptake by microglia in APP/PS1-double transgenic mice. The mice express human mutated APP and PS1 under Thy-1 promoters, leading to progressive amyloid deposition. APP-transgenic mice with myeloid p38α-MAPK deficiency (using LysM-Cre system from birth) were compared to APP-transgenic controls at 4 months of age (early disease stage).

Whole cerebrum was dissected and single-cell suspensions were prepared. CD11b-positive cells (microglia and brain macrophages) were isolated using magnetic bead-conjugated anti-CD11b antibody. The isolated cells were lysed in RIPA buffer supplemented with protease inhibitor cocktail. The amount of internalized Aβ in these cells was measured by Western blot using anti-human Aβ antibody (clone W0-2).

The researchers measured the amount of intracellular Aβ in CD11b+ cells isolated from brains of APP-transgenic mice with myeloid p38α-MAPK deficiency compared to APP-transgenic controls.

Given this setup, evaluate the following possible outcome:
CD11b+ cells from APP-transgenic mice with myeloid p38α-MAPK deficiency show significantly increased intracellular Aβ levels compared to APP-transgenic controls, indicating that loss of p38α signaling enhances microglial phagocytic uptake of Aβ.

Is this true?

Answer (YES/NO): NO